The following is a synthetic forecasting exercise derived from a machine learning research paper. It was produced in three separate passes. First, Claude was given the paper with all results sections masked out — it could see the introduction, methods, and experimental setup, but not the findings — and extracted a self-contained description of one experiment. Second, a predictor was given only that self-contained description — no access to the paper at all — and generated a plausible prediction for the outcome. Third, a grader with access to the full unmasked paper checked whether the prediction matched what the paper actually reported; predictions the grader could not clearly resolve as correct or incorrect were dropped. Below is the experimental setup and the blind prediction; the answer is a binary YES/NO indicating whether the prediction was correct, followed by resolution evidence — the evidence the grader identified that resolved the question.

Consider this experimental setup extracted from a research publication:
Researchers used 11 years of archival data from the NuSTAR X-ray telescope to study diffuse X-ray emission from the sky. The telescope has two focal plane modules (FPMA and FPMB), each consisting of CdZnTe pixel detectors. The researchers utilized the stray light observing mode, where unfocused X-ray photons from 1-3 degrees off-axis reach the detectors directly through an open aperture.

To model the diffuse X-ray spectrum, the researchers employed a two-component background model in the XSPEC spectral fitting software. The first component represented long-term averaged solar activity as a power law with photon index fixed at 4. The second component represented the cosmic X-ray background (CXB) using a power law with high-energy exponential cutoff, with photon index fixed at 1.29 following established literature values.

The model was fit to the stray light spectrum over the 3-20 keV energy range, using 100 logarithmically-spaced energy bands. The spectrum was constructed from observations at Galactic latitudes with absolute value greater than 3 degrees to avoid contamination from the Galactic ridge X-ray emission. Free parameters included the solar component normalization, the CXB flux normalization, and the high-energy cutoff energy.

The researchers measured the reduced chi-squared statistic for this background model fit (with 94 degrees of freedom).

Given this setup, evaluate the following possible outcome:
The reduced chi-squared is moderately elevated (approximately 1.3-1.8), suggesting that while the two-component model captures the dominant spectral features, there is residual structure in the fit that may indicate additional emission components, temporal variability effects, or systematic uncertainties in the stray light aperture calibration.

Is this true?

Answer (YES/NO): YES